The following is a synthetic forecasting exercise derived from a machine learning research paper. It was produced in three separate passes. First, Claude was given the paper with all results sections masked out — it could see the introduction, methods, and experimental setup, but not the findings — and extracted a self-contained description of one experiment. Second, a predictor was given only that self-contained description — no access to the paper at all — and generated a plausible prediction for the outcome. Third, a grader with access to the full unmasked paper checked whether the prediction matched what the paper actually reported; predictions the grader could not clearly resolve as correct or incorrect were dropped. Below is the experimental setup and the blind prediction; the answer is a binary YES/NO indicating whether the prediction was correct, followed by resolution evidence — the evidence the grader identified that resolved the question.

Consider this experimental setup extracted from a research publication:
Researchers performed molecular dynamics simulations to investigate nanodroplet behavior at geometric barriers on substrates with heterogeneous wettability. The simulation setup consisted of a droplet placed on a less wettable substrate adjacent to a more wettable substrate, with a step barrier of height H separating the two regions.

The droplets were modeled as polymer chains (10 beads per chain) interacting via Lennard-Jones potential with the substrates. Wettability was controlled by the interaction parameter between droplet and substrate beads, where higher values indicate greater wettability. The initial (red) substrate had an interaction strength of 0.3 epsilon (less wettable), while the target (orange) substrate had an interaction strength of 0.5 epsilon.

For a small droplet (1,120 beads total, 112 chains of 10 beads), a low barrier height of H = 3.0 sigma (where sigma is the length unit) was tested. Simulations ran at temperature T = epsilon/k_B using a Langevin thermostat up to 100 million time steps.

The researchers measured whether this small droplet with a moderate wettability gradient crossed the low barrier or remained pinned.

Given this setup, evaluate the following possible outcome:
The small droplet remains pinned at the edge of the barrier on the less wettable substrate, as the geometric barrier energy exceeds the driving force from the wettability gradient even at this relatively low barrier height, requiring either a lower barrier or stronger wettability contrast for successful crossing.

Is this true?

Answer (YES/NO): NO